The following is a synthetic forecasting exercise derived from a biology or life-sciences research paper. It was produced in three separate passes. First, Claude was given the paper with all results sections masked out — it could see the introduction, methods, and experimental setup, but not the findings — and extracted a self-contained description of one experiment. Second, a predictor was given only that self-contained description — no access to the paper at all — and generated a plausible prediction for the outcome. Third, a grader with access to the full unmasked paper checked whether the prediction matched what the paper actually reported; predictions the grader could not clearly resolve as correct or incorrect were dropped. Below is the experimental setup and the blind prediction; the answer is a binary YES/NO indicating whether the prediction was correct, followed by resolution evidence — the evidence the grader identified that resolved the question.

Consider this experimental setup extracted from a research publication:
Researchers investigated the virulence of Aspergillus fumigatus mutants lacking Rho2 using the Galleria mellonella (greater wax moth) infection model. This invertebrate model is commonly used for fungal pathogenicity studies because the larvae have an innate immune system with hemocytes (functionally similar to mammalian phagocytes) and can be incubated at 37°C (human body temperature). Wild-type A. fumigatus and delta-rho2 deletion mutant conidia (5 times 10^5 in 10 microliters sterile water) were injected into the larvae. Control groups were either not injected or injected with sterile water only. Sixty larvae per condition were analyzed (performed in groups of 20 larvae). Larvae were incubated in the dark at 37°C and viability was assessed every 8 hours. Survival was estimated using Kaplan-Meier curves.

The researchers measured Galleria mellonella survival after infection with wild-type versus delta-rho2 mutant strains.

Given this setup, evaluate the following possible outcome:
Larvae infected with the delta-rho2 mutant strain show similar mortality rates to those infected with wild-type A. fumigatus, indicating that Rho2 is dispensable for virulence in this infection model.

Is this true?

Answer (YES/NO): NO